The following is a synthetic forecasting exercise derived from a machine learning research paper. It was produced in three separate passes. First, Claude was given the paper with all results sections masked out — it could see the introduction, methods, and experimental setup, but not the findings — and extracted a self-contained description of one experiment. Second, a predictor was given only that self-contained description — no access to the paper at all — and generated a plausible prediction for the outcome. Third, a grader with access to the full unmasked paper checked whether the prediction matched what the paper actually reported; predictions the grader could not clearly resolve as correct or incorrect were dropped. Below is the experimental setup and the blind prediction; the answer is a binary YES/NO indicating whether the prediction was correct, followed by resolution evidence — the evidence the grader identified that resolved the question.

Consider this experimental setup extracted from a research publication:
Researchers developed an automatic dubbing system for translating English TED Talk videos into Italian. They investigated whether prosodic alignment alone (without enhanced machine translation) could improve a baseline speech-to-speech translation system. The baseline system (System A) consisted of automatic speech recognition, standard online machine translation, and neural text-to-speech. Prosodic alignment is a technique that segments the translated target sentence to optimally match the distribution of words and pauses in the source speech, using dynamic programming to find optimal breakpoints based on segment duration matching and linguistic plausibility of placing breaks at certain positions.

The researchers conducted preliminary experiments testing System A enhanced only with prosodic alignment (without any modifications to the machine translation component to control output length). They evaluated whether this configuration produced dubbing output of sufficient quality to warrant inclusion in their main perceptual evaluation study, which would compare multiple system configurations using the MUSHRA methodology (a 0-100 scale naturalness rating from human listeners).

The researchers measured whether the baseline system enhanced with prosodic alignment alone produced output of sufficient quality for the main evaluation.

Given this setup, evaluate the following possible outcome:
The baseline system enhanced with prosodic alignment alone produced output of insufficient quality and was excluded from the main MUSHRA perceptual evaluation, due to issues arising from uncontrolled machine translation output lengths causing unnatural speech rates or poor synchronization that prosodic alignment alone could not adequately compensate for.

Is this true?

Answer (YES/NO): YES